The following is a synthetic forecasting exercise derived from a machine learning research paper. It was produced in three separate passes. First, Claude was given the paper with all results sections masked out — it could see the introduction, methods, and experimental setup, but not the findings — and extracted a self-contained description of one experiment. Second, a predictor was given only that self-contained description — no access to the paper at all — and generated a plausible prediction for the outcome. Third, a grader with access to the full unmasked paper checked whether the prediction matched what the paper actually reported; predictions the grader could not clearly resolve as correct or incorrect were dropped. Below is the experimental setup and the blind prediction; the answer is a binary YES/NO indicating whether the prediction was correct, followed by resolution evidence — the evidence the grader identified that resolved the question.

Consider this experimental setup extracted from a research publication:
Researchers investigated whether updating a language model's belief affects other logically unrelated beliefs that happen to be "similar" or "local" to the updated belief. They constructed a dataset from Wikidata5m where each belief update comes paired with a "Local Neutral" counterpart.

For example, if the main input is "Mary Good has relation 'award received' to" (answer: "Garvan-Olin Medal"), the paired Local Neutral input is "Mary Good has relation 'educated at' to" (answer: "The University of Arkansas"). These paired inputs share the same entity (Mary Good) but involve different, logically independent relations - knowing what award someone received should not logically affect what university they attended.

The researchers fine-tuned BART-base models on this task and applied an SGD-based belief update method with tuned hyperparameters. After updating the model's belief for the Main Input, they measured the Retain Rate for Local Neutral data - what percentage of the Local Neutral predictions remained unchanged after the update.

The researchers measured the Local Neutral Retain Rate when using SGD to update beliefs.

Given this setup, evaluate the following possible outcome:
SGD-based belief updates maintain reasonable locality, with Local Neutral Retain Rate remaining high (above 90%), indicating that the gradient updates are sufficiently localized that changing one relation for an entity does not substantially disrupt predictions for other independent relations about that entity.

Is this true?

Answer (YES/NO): NO